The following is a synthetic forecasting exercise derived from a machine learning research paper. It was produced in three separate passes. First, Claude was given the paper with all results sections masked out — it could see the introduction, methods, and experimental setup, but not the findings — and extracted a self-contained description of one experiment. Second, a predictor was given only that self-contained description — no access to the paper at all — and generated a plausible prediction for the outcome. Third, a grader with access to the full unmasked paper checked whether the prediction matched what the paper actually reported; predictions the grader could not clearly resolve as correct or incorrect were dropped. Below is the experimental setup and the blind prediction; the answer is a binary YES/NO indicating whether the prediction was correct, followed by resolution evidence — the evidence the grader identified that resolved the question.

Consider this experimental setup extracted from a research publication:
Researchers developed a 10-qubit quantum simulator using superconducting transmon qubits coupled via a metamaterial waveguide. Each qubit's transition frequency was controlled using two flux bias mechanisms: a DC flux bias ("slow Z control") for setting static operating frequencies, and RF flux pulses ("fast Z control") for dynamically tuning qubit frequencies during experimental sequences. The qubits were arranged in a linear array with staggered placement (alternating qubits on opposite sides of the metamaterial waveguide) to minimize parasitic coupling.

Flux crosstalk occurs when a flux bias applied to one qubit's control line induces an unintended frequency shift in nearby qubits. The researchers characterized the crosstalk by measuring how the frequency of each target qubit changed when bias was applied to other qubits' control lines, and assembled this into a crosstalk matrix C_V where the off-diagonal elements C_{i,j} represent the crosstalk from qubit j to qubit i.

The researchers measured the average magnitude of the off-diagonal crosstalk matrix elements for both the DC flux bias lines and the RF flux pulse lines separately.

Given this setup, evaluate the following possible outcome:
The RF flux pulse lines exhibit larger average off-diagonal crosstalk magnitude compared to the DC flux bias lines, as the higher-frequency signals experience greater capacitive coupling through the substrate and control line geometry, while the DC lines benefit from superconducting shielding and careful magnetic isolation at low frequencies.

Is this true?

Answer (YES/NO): NO